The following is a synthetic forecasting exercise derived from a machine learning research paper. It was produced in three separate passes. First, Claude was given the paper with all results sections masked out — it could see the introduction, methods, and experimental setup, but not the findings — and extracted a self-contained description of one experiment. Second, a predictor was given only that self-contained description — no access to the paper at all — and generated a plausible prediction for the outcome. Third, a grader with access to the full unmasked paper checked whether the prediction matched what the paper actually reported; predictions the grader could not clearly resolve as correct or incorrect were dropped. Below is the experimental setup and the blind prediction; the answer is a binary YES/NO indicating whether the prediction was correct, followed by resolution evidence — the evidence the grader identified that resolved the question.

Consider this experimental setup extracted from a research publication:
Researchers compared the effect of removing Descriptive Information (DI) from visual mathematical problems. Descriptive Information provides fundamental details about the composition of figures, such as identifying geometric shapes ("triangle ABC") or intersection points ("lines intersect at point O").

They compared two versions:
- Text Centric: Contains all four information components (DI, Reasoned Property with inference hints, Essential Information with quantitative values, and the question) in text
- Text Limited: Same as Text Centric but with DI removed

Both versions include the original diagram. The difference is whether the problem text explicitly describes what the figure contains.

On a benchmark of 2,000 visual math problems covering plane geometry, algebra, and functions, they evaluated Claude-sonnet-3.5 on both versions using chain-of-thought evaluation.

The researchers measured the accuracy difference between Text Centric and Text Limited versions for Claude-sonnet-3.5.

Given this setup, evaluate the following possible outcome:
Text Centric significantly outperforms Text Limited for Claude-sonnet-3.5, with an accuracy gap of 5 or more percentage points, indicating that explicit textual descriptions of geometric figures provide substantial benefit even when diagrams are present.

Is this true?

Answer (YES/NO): NO